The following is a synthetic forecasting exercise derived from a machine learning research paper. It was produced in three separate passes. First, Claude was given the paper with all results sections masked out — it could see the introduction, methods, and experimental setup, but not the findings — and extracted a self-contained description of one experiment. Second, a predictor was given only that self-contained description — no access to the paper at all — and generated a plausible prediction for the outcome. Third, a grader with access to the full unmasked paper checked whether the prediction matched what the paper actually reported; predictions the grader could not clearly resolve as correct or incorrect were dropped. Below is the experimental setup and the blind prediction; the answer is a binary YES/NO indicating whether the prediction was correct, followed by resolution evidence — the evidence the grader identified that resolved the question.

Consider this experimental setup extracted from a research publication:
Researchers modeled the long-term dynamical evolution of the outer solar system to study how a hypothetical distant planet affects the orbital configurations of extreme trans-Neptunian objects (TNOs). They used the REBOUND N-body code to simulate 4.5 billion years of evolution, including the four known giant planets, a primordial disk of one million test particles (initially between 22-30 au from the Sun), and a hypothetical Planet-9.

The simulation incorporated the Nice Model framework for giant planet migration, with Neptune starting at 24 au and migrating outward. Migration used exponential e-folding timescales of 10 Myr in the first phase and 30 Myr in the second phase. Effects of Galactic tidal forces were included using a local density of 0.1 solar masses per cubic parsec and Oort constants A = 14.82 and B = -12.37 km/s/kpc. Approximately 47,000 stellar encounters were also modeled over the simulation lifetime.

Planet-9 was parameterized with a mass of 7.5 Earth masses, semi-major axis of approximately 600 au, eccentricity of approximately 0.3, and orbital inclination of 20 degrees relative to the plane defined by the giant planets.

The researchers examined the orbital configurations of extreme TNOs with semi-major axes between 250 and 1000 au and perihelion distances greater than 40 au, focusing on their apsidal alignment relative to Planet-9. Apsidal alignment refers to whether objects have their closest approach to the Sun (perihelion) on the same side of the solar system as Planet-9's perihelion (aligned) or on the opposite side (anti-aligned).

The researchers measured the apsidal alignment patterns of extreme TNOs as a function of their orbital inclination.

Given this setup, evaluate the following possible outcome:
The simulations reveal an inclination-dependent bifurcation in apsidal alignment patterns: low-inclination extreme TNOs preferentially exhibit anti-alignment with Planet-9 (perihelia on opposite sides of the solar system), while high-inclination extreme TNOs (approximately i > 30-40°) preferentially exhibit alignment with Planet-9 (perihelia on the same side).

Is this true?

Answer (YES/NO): NO